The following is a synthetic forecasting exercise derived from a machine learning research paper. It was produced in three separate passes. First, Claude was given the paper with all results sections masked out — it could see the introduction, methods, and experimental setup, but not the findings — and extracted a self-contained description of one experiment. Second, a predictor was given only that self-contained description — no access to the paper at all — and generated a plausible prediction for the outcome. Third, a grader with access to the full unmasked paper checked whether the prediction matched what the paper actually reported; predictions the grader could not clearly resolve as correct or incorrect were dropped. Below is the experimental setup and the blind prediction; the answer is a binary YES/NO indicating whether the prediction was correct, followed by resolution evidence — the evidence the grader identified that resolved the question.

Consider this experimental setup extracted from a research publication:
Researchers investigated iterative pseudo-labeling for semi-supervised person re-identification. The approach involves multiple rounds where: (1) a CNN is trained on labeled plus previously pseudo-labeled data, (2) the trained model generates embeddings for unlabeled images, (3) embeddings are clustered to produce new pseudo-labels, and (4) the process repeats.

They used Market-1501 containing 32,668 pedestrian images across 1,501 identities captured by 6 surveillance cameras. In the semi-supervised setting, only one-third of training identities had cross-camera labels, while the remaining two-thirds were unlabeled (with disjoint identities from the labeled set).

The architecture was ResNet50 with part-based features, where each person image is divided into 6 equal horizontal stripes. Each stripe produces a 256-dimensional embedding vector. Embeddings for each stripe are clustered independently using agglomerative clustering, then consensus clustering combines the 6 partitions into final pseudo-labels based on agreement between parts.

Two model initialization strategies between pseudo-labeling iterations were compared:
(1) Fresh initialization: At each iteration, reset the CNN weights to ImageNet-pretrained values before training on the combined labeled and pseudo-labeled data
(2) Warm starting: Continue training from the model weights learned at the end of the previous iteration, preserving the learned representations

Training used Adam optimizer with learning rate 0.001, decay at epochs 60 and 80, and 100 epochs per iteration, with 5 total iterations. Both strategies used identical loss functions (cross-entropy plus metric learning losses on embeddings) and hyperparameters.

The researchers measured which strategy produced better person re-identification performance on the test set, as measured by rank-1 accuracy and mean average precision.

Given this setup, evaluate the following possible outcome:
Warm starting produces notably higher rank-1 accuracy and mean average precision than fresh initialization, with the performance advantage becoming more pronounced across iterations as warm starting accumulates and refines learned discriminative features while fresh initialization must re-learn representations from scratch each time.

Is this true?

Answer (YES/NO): NO